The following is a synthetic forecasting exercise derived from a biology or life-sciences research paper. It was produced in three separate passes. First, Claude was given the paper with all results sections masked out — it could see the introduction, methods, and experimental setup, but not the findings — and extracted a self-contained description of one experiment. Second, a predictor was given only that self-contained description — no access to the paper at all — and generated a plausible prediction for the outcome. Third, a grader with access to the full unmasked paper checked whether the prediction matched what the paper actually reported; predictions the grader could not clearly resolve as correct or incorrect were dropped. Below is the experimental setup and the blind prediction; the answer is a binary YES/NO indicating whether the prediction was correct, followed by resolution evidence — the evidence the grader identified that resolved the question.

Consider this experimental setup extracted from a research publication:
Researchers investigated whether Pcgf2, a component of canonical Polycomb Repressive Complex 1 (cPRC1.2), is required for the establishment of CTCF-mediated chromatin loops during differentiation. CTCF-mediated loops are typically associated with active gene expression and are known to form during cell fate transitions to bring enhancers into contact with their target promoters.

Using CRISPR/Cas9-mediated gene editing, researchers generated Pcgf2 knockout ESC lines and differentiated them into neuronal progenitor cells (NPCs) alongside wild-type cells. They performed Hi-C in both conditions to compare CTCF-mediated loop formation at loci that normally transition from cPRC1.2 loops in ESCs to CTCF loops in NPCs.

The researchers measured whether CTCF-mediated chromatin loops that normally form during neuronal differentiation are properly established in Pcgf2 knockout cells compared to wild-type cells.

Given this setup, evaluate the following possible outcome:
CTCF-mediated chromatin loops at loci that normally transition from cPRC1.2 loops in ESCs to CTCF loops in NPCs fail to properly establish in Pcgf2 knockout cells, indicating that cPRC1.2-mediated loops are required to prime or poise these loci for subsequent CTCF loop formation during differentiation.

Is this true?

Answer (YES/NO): YES